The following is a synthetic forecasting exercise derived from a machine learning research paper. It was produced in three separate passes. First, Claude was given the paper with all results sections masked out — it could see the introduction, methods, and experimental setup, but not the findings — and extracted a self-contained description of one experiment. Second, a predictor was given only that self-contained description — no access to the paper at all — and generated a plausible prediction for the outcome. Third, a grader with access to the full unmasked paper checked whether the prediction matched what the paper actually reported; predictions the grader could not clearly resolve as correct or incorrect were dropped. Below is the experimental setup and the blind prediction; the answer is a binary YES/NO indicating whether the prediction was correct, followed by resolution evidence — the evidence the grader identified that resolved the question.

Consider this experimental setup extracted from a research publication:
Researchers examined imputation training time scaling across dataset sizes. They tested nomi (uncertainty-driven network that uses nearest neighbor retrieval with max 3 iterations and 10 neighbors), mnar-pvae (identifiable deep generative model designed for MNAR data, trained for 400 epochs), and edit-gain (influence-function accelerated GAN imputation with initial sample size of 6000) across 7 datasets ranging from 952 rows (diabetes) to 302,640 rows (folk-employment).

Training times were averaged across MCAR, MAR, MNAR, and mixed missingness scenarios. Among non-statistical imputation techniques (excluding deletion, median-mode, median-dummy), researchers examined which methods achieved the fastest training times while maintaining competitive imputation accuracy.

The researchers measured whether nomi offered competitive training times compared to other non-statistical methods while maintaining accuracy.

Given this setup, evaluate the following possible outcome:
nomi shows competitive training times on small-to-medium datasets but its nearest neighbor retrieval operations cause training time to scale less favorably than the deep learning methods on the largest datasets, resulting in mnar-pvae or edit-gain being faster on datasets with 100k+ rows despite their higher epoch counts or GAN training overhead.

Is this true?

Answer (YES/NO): NO